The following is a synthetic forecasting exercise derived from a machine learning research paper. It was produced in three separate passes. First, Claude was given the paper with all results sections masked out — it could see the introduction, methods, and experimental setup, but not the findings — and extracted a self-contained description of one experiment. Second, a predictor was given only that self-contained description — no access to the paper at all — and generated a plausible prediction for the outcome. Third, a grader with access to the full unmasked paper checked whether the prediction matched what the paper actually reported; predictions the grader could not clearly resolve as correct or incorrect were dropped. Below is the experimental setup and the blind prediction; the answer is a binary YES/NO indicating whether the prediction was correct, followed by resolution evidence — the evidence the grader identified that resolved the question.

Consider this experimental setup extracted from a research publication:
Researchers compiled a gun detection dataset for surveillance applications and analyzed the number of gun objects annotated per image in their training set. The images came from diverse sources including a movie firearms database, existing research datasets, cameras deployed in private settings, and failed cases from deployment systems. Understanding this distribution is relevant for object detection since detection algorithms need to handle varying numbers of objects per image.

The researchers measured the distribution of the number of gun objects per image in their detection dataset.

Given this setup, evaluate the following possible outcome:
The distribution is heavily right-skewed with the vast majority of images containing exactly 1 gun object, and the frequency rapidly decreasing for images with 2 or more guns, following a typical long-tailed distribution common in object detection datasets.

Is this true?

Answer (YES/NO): YES